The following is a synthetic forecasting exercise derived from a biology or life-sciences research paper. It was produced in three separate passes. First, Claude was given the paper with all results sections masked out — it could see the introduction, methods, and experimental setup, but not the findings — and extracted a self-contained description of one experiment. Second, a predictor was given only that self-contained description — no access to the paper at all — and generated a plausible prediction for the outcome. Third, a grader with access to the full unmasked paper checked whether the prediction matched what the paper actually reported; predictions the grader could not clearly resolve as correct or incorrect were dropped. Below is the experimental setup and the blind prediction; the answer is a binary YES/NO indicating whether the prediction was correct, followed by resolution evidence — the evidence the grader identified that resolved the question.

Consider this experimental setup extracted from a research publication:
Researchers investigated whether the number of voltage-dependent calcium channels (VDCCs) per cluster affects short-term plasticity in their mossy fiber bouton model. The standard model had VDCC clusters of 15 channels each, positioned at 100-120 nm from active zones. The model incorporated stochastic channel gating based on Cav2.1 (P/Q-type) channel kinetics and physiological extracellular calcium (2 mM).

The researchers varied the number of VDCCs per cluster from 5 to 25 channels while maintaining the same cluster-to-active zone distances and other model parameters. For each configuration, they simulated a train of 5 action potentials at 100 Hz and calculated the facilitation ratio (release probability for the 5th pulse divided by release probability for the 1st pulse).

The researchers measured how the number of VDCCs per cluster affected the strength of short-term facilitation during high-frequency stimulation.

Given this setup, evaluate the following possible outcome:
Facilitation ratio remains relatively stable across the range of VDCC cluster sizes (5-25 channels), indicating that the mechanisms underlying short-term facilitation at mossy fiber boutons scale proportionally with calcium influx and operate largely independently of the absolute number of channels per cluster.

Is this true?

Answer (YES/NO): NO